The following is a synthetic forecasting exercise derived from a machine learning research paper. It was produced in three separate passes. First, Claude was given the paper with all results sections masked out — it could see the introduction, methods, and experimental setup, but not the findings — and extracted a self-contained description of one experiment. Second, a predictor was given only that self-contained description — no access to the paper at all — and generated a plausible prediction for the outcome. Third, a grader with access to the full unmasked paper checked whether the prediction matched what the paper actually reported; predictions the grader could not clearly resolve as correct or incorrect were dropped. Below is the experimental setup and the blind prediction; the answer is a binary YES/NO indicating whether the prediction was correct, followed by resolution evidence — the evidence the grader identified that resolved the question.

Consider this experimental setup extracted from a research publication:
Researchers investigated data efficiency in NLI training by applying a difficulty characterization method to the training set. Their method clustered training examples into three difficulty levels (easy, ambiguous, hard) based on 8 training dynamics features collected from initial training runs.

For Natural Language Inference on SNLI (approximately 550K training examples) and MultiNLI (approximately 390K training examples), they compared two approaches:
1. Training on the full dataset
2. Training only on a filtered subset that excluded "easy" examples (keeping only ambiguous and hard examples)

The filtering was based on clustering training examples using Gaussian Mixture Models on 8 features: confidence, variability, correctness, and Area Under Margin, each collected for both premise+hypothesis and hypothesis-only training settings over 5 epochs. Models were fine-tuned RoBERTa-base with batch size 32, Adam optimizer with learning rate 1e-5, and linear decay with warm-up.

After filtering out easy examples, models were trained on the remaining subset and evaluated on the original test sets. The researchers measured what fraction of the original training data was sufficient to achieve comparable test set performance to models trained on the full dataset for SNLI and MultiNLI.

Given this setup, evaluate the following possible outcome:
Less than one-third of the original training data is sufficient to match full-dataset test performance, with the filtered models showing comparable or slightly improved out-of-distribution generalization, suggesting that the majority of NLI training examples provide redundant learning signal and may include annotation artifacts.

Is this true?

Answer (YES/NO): NO